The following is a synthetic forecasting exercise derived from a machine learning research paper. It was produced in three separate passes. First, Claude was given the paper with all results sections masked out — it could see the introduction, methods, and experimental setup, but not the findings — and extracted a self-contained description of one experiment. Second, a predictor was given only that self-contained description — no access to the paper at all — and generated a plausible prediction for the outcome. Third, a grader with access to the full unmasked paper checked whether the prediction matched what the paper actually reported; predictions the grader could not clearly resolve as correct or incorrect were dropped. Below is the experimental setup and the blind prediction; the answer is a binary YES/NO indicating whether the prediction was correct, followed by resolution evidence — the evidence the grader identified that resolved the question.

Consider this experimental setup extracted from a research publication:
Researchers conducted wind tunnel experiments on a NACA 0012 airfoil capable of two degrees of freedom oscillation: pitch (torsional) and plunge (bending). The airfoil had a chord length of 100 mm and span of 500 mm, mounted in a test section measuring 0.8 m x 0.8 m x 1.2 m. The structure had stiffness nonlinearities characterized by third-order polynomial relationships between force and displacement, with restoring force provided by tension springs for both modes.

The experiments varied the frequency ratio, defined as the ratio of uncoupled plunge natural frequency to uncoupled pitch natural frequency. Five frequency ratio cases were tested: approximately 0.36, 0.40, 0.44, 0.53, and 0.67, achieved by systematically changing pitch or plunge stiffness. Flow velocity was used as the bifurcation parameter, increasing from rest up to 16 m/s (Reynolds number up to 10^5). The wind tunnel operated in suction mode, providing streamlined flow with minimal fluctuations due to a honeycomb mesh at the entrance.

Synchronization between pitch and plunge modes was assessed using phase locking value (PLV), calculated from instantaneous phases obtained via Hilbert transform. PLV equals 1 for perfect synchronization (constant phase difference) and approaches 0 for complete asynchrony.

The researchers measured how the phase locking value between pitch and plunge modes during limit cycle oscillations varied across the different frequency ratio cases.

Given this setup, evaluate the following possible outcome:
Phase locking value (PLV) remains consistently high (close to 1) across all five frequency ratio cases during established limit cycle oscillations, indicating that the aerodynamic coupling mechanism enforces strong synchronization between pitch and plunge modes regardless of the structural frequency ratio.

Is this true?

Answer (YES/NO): NO